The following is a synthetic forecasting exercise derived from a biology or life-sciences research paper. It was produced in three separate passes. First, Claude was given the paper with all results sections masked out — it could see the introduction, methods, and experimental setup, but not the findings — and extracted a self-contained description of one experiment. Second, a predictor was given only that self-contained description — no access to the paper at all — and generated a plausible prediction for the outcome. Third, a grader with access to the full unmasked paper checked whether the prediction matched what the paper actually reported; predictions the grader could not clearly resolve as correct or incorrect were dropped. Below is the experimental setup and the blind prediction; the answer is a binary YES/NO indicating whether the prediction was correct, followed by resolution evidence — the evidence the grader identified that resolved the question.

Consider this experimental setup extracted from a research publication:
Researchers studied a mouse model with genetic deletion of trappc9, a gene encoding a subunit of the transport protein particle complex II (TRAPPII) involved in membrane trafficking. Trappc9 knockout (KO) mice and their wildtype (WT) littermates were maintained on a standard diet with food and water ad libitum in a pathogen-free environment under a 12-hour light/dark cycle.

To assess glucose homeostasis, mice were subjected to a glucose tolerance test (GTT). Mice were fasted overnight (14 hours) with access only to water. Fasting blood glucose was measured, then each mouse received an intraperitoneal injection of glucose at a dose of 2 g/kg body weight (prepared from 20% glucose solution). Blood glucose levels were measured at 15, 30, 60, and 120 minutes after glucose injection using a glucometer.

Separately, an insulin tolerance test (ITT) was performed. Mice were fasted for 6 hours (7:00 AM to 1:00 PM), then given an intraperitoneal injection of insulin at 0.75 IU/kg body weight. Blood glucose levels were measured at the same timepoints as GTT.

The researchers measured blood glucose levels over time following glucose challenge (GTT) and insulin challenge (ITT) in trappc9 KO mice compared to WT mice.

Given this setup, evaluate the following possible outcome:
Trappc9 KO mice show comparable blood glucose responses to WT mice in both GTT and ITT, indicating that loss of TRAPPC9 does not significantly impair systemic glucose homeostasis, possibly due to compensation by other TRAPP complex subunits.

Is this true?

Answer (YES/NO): NO